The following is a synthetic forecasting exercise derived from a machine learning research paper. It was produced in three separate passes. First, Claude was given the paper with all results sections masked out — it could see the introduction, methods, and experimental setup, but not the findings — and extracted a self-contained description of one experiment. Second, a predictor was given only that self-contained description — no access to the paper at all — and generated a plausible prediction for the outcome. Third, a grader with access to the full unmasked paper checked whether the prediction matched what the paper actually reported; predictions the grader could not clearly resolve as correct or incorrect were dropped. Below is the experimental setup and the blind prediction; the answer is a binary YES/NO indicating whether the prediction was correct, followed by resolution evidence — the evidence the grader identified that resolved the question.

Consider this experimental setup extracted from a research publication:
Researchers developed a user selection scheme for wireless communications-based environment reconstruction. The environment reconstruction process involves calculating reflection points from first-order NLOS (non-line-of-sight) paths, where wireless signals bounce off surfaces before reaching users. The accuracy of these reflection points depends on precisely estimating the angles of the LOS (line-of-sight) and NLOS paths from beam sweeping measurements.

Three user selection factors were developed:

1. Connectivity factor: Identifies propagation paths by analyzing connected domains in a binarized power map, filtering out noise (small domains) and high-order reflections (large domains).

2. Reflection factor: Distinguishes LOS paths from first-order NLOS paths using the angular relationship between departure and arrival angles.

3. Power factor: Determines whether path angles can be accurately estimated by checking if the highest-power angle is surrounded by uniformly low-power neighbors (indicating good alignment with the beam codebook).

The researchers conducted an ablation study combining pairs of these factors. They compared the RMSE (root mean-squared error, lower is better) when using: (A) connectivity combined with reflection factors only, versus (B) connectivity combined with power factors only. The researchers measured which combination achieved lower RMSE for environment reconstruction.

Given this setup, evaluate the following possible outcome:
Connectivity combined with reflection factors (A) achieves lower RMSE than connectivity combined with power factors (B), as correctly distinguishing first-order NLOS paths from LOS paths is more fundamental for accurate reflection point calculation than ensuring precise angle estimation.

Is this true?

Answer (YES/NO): NO